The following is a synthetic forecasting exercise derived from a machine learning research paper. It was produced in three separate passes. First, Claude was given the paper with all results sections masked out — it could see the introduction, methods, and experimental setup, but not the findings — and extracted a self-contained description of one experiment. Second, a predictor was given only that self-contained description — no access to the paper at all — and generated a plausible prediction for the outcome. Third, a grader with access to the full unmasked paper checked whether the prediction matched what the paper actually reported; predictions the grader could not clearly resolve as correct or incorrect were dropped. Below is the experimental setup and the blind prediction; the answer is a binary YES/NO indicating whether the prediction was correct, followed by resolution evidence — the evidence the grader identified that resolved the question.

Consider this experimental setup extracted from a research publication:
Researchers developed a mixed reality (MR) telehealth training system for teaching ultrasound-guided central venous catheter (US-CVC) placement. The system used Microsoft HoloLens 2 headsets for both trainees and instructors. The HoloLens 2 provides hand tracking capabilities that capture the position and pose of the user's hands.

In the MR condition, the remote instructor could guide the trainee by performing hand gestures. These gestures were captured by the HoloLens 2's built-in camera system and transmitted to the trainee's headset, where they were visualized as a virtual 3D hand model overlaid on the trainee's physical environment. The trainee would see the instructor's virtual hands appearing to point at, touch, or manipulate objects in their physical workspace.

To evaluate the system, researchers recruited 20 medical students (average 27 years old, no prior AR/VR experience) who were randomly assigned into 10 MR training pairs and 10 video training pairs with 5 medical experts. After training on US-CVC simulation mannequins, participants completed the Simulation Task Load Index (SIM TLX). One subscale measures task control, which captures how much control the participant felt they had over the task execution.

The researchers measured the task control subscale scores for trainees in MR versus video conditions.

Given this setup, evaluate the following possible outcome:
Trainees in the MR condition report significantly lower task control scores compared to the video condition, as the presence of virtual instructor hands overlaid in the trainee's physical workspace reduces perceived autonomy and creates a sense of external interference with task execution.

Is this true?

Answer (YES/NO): NO